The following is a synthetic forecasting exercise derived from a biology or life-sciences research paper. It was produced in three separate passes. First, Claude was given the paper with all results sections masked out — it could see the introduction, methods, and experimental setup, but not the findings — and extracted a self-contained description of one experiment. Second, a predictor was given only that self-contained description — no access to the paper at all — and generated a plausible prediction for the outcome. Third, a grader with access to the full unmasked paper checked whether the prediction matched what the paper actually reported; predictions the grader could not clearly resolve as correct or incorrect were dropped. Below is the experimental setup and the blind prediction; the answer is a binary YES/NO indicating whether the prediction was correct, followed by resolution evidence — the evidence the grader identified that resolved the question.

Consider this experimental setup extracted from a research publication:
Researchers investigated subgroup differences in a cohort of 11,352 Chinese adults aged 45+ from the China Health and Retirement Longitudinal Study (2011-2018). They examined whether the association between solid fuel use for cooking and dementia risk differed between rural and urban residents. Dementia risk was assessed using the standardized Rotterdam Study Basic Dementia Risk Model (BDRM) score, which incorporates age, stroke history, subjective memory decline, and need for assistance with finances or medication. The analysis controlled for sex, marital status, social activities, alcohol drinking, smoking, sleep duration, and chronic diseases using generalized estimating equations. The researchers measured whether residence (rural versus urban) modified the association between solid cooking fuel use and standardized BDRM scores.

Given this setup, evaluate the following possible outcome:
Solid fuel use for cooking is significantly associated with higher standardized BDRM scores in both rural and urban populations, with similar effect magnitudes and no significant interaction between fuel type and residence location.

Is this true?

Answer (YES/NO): NO